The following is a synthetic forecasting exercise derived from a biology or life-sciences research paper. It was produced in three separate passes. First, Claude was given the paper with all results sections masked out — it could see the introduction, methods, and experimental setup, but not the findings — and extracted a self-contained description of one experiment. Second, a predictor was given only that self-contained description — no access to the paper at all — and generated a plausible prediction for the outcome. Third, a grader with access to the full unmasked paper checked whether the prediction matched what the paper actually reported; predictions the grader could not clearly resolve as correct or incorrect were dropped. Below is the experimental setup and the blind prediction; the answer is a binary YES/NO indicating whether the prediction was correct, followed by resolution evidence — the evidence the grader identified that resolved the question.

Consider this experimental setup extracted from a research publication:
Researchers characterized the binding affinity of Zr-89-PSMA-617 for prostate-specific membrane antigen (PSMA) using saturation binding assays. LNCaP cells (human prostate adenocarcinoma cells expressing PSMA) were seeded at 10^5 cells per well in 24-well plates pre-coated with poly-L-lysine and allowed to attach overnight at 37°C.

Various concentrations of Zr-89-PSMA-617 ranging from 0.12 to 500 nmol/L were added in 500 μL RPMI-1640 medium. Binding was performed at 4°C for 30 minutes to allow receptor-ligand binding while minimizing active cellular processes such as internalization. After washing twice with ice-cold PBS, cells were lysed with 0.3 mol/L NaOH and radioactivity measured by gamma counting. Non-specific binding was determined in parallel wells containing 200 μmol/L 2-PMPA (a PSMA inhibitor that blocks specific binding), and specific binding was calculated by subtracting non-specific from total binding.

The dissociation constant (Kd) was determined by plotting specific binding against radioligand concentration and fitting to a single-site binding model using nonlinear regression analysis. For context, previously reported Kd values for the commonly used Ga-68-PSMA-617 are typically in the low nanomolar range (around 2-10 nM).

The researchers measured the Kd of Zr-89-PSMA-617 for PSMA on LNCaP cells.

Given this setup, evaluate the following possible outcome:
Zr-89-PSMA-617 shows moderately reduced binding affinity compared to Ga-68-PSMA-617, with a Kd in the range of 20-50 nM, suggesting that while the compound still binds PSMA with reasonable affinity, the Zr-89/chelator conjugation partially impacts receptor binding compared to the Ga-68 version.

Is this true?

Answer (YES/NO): NO